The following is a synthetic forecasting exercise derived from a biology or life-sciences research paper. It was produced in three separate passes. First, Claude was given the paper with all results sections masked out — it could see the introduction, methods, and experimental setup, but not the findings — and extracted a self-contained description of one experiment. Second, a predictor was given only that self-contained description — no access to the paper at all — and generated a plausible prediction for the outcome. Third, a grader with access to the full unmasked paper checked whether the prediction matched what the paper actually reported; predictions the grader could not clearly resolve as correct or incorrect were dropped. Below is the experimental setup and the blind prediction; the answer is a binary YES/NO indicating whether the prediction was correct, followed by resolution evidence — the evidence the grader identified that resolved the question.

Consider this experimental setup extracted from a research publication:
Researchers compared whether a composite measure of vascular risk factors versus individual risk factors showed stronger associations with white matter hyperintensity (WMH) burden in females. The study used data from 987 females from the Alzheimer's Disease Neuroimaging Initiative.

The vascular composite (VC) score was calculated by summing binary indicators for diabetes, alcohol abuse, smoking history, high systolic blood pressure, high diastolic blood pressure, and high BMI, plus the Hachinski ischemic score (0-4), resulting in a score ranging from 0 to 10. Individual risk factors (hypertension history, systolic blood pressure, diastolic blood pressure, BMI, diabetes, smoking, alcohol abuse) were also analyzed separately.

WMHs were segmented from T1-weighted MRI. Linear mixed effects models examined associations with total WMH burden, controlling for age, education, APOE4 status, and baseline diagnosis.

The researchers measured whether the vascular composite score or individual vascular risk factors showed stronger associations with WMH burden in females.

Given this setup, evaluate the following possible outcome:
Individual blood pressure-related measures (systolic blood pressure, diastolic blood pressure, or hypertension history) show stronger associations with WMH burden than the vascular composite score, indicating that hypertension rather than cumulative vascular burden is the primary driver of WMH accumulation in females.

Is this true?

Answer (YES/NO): NO